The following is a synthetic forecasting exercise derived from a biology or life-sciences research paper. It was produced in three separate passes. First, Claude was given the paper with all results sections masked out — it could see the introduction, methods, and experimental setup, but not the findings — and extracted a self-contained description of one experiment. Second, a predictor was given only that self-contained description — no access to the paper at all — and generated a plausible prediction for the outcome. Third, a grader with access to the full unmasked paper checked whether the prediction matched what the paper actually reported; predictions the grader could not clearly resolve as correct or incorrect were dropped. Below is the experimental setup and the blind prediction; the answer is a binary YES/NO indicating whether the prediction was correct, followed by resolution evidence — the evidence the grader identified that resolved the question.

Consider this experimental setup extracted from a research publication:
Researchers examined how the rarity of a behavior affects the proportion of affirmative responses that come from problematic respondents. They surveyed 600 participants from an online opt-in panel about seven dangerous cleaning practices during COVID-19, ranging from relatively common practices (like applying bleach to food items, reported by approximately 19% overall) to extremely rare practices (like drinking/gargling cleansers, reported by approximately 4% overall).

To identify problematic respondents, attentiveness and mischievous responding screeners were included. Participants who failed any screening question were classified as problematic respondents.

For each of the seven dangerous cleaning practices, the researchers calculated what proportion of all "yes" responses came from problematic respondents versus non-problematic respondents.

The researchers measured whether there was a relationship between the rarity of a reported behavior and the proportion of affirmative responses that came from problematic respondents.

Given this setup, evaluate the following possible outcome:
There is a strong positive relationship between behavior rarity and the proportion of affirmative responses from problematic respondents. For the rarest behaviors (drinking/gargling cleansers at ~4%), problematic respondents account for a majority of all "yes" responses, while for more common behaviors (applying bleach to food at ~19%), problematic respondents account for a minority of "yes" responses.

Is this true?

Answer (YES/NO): NO